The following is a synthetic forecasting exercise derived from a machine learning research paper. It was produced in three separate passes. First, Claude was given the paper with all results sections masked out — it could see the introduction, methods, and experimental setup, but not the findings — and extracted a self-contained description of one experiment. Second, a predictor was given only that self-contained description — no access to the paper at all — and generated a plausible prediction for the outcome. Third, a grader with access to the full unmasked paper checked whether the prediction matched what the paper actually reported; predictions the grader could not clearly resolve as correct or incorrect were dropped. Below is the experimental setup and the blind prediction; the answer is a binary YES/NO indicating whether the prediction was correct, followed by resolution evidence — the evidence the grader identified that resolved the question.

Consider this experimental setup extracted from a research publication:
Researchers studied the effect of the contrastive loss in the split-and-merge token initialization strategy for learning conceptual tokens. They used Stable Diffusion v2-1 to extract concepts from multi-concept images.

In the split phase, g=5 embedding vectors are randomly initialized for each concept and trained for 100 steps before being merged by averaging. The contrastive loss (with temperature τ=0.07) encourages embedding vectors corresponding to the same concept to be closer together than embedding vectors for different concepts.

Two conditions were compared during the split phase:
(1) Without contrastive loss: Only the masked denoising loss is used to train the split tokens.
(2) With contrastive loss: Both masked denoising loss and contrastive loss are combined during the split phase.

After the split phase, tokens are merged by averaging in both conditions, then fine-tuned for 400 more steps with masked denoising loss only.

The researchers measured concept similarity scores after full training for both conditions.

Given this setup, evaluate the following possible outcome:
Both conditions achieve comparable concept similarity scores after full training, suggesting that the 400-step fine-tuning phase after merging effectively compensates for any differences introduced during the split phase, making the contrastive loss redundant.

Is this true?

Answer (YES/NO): NO